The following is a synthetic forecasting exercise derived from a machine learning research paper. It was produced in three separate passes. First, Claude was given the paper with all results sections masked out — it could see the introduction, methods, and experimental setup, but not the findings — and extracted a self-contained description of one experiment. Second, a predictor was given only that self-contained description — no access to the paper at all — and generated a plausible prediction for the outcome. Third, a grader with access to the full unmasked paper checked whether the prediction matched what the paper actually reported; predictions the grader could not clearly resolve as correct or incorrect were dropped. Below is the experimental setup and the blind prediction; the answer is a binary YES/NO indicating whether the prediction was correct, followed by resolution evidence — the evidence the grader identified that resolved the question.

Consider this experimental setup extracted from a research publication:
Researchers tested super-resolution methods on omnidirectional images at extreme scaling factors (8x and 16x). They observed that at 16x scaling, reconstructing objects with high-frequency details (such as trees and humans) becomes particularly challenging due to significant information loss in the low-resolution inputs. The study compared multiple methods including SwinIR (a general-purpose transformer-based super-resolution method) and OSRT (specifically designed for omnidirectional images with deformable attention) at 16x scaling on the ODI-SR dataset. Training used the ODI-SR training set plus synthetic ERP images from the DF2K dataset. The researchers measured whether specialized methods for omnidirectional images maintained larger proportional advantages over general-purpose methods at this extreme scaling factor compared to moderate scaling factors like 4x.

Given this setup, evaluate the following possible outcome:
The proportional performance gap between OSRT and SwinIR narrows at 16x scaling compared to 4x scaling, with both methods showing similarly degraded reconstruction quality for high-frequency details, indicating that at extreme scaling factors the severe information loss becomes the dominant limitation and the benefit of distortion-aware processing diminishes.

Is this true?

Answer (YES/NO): NO